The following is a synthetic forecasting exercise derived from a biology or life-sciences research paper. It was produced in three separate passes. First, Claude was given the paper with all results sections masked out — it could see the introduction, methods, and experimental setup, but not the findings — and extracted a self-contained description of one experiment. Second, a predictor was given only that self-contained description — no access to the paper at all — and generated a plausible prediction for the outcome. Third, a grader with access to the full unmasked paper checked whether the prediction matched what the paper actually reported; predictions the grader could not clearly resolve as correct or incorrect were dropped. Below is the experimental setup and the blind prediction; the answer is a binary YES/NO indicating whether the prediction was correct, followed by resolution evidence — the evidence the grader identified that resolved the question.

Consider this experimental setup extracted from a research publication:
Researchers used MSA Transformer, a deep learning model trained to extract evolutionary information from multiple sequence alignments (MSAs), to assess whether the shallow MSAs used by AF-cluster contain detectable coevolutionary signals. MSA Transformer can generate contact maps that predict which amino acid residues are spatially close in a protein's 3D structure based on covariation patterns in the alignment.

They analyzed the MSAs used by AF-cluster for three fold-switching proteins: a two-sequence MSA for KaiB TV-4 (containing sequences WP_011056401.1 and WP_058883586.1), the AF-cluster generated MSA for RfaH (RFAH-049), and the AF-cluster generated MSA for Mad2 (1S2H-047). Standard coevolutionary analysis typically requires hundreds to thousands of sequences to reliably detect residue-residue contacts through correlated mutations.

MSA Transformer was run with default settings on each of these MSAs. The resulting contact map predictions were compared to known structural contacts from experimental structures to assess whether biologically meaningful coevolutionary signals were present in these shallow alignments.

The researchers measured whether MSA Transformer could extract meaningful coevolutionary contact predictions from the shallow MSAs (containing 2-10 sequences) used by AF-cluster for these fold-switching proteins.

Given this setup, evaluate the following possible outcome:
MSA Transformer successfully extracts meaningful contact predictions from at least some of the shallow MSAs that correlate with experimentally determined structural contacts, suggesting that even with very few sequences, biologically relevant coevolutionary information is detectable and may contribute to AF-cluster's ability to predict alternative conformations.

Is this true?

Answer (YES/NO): NO